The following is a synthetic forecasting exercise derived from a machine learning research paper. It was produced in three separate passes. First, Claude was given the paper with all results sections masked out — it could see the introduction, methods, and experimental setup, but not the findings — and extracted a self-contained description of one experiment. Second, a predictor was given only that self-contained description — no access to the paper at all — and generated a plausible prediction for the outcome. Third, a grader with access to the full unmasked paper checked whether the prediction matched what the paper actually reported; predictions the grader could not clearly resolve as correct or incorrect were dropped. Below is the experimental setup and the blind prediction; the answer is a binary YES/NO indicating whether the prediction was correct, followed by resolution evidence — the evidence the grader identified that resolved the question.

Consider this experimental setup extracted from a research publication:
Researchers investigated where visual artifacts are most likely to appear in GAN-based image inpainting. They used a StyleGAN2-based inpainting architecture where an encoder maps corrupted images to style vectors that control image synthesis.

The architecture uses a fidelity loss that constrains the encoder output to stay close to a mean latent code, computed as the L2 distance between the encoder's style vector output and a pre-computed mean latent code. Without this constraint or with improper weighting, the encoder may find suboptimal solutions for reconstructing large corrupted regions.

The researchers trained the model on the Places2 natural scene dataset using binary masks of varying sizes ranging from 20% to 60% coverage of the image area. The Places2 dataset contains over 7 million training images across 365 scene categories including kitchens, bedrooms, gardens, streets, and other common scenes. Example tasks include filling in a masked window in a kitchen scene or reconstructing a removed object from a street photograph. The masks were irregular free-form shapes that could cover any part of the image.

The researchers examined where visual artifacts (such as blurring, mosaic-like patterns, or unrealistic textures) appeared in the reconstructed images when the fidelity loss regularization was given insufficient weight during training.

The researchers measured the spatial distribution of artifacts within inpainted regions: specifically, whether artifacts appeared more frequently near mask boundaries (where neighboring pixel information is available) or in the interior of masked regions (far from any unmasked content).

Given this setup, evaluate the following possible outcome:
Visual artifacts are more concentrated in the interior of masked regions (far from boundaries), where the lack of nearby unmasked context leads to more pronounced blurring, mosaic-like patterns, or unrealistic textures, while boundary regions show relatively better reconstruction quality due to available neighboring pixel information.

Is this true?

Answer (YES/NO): YES